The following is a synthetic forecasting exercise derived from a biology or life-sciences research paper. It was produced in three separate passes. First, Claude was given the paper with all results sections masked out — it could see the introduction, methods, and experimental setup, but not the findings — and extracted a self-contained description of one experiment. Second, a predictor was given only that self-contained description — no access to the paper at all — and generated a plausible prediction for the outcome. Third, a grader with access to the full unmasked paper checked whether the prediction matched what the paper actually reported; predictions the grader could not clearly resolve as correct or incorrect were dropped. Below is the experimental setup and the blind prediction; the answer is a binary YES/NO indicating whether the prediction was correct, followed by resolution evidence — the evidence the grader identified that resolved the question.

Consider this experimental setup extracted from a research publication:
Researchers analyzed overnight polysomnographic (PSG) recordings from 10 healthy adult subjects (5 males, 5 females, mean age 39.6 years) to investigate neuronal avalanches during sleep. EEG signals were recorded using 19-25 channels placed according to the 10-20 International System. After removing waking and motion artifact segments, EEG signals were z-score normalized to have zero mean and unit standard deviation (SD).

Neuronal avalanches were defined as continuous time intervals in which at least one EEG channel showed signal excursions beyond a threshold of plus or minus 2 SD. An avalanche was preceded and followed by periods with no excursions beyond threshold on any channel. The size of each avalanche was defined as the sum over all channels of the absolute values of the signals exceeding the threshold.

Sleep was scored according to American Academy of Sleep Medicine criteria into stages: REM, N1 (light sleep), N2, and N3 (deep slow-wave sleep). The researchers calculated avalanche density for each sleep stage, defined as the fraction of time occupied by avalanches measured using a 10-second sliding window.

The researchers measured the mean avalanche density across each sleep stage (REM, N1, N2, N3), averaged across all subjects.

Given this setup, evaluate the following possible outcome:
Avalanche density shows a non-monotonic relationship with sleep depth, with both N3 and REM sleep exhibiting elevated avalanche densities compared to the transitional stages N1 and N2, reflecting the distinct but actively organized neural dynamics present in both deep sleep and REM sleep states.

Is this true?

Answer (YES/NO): NO